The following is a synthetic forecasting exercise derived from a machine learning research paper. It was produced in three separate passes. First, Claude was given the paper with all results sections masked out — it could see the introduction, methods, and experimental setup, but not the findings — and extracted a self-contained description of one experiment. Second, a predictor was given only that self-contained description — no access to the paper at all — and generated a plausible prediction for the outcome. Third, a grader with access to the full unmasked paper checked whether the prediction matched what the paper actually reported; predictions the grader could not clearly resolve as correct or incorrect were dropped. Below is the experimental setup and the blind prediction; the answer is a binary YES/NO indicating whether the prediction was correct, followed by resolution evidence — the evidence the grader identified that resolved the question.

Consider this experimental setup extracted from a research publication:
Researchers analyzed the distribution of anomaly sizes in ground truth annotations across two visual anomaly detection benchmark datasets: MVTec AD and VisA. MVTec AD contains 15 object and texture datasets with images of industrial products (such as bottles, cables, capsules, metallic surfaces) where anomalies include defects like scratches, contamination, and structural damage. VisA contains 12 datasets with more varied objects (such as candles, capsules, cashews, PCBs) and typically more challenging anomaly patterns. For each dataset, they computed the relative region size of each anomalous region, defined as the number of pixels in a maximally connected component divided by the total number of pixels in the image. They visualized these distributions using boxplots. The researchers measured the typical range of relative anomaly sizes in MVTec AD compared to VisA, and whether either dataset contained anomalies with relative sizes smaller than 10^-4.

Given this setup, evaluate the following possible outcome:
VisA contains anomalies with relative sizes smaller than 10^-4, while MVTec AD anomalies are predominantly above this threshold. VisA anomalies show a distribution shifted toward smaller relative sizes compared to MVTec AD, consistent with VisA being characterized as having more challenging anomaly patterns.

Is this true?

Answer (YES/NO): NO